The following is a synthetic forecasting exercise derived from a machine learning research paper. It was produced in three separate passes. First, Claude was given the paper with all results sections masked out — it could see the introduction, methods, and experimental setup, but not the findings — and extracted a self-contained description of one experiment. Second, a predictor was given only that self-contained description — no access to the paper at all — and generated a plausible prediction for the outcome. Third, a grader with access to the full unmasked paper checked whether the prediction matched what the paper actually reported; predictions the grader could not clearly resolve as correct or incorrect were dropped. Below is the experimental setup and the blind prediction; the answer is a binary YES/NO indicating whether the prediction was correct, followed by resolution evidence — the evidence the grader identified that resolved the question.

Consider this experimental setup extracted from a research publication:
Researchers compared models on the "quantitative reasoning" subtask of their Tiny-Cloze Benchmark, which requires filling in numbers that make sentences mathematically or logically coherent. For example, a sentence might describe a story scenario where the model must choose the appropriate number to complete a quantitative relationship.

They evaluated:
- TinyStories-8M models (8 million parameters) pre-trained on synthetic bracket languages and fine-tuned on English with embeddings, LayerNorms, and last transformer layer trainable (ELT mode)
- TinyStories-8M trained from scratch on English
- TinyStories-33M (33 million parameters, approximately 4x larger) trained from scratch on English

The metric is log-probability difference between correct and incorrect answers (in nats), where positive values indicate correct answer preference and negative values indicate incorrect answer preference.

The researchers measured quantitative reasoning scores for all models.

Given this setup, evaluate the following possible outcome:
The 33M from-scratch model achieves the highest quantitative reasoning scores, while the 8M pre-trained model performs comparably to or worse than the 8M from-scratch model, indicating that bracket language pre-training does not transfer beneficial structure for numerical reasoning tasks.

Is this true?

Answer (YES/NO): NO